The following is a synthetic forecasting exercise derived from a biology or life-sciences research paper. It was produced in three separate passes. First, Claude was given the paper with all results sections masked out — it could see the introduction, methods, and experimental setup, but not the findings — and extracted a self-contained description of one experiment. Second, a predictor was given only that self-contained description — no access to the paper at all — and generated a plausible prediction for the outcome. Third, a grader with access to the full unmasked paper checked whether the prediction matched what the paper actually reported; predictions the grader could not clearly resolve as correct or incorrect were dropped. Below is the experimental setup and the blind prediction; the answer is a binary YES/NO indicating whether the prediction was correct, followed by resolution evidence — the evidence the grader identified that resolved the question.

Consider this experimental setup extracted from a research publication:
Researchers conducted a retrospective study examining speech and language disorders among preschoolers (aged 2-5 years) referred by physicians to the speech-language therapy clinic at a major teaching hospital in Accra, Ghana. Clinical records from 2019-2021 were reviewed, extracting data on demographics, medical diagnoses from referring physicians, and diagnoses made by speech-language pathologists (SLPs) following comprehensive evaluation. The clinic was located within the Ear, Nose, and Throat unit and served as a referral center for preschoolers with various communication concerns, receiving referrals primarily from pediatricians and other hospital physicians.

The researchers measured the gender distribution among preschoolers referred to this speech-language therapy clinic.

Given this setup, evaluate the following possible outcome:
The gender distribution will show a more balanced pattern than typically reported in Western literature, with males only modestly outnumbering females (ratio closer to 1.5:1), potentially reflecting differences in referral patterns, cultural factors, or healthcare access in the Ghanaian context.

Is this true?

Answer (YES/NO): NO